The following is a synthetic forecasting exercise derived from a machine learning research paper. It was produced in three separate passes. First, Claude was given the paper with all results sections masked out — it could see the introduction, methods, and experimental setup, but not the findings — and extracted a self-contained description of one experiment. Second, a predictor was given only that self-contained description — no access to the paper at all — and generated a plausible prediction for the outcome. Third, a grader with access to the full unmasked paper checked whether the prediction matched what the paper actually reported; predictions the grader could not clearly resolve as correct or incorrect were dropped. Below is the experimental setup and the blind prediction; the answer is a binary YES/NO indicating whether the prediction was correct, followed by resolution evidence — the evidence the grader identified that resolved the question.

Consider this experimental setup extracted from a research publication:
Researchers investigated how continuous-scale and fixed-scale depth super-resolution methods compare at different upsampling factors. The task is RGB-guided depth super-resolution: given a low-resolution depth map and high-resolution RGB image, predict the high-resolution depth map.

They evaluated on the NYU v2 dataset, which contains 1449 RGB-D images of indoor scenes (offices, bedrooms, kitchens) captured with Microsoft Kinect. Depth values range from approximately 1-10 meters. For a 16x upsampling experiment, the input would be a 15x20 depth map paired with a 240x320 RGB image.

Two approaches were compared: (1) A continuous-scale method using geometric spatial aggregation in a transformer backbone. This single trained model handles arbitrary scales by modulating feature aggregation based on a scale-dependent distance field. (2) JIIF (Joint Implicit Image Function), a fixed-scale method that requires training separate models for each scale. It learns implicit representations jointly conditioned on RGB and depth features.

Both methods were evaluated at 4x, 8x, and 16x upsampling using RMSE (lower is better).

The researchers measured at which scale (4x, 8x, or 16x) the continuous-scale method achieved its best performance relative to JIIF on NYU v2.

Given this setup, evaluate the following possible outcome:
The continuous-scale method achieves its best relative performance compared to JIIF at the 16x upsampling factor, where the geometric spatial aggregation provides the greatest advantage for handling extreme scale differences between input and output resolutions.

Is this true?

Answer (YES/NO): YES